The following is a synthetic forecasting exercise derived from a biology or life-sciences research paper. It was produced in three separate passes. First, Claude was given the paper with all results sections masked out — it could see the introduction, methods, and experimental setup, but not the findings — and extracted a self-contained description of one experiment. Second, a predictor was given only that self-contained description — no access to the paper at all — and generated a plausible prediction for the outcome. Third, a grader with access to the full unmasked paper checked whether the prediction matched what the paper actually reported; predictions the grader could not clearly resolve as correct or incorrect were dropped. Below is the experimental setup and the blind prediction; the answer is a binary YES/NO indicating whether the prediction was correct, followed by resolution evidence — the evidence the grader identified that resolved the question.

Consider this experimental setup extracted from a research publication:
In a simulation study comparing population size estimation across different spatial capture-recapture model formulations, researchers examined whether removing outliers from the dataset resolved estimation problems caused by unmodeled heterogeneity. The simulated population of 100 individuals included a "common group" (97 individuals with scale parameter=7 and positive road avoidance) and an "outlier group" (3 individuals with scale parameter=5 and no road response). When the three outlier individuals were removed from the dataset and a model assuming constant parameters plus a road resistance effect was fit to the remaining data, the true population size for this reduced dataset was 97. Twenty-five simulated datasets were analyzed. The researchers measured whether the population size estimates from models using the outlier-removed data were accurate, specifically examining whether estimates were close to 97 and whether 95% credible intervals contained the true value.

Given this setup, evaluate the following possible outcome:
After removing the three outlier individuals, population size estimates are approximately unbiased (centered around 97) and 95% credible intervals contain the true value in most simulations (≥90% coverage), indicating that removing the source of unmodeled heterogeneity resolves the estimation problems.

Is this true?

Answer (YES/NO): YES